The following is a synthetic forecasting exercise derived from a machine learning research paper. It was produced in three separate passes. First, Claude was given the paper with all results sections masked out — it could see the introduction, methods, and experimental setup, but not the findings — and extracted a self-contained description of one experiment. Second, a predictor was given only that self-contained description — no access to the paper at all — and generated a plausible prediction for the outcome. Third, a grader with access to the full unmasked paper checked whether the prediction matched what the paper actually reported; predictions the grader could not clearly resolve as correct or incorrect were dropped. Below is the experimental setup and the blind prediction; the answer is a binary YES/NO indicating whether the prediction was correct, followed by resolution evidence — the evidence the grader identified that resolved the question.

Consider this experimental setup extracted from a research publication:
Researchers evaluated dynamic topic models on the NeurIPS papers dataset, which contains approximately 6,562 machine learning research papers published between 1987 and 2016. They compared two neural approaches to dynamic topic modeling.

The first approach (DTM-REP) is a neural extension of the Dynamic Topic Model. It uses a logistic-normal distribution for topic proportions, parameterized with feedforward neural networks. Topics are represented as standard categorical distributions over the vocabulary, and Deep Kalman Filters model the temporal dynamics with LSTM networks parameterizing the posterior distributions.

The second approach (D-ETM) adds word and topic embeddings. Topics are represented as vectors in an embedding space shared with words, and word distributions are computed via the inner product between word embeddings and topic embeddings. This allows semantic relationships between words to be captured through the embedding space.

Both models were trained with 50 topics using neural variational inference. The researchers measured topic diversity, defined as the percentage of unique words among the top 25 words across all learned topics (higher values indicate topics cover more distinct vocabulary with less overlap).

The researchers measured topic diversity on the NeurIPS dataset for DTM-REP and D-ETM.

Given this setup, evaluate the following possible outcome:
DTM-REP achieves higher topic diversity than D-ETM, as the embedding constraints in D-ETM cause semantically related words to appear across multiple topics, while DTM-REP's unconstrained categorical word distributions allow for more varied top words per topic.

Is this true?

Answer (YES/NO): NO